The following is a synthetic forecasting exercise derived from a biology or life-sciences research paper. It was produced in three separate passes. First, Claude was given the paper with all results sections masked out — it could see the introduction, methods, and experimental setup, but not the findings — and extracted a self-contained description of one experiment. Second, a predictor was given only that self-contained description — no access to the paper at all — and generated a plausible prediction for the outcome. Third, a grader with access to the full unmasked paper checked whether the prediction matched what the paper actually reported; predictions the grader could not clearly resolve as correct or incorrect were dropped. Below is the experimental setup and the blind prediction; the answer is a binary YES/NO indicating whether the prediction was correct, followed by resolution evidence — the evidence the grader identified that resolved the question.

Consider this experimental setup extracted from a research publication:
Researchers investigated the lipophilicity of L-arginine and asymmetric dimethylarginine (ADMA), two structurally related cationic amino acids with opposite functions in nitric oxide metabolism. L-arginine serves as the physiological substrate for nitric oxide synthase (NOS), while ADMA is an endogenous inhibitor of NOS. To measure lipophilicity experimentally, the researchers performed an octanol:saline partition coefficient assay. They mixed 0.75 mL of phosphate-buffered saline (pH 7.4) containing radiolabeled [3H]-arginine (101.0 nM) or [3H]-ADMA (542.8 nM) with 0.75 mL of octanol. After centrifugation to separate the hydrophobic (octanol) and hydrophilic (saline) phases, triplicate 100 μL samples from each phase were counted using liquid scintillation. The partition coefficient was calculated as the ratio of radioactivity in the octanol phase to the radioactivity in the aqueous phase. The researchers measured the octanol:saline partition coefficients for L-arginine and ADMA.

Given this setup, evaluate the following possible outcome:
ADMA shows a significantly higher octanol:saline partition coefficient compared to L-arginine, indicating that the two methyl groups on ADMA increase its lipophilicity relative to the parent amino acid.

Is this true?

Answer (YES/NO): YES